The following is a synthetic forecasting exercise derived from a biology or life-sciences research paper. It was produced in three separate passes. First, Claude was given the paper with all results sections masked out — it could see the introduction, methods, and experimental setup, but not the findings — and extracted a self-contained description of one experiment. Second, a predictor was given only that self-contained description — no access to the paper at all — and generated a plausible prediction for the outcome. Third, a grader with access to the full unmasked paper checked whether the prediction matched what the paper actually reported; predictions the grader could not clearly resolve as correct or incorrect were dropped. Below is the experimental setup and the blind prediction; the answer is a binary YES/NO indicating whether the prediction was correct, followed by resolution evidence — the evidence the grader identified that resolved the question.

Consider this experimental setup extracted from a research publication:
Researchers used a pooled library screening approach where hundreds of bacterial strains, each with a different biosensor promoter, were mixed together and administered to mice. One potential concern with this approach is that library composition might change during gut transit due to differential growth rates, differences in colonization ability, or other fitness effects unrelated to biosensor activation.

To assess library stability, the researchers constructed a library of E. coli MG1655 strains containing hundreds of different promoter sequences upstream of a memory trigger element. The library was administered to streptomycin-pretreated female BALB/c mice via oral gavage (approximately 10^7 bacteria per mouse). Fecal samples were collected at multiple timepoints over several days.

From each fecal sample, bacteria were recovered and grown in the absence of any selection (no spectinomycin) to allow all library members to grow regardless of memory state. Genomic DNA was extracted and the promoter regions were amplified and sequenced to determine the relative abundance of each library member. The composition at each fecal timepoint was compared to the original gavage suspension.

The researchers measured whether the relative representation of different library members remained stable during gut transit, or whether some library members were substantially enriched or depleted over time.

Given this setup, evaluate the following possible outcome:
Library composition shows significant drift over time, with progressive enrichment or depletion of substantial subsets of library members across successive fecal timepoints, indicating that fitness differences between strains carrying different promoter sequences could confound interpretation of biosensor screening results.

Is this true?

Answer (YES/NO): NO